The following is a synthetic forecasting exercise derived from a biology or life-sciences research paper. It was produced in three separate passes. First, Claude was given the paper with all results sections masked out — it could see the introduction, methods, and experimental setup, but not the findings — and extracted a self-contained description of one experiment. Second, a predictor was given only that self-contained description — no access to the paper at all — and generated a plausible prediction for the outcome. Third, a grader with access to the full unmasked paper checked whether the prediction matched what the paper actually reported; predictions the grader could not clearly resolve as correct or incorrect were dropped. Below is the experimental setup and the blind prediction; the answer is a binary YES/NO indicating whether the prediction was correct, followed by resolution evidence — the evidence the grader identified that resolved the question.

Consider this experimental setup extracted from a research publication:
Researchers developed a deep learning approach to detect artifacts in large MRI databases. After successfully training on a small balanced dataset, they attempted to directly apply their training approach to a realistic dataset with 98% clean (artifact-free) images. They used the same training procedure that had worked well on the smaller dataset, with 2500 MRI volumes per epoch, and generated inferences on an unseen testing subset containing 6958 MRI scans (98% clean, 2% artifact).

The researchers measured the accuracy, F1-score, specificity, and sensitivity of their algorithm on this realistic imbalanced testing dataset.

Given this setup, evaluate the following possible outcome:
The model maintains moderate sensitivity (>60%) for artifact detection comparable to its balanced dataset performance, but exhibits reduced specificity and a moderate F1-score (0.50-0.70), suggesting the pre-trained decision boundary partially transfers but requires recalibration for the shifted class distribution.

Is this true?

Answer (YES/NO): NO